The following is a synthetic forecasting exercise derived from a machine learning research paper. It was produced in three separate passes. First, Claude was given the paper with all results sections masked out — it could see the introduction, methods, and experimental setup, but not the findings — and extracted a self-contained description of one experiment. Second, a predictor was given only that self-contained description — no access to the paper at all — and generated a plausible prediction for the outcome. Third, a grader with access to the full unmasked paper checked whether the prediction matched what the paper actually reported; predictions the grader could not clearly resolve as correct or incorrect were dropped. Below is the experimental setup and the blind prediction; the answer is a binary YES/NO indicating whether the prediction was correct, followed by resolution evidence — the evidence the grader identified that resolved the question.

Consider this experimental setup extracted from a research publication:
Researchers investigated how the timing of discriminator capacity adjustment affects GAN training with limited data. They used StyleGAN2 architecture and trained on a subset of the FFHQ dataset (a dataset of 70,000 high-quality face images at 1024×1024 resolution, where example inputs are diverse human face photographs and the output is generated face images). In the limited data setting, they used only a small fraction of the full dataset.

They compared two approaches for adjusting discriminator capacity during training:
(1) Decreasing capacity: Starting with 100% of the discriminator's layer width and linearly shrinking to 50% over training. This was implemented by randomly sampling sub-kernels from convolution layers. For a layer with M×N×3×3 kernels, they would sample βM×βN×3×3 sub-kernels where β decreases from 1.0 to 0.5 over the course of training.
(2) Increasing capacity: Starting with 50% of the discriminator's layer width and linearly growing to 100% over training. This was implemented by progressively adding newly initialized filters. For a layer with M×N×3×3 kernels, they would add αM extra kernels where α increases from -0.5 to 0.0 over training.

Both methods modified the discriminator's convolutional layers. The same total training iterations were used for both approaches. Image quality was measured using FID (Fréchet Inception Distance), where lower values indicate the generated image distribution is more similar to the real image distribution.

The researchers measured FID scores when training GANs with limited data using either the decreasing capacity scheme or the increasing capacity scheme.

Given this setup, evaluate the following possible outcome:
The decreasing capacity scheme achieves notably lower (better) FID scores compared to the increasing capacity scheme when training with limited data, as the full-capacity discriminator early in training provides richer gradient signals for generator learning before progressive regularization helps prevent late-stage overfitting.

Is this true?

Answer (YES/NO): NO